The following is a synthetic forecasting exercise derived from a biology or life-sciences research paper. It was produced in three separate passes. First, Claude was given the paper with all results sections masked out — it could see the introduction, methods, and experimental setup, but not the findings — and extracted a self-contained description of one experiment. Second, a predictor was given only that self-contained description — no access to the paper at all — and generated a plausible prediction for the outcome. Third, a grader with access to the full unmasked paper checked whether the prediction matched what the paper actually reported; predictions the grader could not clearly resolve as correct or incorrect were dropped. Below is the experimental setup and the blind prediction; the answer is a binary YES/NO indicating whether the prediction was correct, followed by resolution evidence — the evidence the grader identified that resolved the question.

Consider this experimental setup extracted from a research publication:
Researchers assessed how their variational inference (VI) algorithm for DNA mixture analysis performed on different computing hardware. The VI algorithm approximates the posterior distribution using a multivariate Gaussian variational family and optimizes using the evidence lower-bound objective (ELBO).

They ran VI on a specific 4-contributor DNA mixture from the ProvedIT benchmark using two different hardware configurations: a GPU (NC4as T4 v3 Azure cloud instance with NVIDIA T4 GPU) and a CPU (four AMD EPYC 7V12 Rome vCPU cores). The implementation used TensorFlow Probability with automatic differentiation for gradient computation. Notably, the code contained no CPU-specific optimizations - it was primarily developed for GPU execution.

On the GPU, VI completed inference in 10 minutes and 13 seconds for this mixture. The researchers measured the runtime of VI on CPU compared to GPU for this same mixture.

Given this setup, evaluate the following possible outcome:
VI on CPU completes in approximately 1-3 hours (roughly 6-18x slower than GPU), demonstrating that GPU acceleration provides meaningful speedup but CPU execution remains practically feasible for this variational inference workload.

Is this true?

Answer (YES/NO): YES